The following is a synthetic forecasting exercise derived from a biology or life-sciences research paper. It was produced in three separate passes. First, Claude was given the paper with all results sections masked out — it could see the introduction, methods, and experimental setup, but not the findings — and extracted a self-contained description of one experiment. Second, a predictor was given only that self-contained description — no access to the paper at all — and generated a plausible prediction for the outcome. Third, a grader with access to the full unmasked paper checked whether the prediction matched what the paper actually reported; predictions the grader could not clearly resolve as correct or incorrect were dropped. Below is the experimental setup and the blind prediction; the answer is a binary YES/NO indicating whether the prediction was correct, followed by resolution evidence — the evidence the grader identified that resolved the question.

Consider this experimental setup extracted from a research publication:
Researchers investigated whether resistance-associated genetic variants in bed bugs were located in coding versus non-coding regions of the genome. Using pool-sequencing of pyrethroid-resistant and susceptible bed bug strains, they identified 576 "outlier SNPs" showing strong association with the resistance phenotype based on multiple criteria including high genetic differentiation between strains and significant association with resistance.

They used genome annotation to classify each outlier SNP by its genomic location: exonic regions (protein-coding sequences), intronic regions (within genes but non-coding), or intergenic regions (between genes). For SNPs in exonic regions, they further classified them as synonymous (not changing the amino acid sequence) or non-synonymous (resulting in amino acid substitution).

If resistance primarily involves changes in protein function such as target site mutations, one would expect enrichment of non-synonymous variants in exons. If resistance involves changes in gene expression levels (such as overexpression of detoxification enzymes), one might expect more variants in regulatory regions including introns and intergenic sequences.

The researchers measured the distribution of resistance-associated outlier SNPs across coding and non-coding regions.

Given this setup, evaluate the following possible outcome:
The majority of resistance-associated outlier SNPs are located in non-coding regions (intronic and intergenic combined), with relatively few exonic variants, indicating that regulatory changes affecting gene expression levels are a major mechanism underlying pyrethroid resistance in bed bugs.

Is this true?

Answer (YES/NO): YES